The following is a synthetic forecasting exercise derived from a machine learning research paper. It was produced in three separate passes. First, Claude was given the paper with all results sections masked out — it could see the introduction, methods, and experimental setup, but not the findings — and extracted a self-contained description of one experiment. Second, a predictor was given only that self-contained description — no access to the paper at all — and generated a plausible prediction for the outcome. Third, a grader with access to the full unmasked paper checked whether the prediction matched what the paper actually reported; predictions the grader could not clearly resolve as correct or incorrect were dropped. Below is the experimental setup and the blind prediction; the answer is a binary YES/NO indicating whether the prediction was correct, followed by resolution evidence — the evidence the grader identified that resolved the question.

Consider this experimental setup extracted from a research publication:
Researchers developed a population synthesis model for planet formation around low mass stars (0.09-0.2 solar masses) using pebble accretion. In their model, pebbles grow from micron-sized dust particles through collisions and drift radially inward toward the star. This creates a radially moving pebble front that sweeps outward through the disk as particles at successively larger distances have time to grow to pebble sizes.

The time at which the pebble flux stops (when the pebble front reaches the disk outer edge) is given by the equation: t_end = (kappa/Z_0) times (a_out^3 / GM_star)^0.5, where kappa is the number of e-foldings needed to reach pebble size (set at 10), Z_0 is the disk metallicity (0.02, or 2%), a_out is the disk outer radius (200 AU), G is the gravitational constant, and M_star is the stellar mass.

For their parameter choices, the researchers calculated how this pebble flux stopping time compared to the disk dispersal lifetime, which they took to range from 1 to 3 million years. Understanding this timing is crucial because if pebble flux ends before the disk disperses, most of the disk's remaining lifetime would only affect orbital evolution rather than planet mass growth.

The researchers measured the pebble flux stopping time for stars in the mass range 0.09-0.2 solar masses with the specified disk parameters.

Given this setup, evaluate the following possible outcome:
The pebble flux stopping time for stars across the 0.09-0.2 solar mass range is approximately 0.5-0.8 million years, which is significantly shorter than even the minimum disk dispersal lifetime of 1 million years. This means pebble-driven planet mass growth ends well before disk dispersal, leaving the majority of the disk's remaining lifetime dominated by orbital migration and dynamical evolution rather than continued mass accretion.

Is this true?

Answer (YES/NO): YES